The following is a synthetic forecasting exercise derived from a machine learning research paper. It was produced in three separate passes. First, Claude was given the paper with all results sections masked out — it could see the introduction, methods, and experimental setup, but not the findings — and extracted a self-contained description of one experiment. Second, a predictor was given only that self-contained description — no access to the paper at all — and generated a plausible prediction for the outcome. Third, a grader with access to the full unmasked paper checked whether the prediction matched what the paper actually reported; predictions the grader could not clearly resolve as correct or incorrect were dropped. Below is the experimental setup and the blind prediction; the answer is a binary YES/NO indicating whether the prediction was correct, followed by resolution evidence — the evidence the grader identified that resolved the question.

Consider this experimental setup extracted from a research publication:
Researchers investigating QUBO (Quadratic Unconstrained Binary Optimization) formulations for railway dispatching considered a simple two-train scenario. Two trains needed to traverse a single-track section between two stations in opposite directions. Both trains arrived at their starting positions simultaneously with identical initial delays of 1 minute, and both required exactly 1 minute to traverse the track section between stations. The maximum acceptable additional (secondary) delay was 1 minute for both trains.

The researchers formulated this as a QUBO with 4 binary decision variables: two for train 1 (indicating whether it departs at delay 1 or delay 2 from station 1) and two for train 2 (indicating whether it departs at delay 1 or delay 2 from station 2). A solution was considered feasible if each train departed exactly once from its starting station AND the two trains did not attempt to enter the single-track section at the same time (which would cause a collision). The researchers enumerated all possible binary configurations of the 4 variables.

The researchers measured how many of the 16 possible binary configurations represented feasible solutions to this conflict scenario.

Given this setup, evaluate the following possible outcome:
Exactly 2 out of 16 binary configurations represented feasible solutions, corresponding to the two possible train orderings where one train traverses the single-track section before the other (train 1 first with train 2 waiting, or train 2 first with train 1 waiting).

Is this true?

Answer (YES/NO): YES